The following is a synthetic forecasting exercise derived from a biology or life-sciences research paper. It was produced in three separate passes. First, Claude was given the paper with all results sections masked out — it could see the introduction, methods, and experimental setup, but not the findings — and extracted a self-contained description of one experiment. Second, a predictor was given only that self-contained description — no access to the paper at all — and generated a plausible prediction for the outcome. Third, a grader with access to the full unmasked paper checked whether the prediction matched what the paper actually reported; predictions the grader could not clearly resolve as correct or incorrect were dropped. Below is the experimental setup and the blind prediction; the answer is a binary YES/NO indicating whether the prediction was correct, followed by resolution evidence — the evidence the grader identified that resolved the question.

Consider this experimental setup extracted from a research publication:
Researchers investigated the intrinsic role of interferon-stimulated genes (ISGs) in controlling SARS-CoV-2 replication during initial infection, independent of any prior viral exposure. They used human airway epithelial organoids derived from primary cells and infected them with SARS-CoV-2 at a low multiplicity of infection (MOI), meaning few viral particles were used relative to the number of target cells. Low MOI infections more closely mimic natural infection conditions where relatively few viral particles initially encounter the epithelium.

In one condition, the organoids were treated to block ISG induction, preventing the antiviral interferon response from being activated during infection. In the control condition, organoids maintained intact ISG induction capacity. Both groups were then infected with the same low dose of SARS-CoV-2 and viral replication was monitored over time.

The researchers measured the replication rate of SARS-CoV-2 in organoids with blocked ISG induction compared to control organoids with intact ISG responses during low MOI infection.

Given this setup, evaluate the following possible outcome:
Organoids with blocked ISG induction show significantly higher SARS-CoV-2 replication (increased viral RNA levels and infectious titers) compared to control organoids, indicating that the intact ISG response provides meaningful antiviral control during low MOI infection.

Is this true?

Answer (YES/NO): YES